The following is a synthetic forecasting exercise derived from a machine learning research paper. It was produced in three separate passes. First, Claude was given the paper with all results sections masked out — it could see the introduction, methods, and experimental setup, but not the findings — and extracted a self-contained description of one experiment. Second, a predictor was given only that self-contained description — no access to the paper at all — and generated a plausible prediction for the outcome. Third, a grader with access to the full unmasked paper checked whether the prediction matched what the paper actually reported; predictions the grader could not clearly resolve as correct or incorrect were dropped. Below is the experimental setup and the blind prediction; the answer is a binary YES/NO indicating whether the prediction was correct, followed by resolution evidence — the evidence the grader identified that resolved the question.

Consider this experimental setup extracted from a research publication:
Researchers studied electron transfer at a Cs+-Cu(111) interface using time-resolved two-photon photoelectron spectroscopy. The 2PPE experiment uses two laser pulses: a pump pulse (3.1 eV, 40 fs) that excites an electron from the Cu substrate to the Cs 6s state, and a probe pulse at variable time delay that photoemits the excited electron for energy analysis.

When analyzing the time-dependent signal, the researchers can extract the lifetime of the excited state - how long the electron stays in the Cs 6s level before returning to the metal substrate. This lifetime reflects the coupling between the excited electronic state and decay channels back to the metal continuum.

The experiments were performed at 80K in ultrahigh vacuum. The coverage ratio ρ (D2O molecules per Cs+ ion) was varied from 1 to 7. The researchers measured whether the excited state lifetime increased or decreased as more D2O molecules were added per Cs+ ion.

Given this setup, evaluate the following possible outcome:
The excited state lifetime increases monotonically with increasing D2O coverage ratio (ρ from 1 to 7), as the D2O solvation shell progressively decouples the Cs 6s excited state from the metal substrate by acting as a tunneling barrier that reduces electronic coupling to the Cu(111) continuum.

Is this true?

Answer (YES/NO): NO